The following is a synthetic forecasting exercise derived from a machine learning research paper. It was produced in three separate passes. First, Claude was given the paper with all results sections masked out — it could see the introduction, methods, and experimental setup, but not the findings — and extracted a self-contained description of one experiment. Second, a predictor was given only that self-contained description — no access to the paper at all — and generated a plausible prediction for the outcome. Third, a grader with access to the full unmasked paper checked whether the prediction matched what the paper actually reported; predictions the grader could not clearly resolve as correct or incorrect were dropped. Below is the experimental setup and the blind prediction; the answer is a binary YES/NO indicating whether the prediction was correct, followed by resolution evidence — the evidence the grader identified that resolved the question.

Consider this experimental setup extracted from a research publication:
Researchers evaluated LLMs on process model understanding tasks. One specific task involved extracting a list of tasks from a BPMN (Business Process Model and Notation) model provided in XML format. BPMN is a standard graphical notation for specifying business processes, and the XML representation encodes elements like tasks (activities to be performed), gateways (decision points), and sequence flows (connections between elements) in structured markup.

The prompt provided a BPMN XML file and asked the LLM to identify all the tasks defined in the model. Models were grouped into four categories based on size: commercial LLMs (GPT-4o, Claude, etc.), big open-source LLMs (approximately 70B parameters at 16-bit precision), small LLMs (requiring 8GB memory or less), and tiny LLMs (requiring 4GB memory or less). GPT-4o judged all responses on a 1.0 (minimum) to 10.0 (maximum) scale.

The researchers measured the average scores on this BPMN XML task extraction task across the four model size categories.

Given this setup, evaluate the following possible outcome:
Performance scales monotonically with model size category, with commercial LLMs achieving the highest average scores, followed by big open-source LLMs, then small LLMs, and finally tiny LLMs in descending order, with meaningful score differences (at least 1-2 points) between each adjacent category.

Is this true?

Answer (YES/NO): NO